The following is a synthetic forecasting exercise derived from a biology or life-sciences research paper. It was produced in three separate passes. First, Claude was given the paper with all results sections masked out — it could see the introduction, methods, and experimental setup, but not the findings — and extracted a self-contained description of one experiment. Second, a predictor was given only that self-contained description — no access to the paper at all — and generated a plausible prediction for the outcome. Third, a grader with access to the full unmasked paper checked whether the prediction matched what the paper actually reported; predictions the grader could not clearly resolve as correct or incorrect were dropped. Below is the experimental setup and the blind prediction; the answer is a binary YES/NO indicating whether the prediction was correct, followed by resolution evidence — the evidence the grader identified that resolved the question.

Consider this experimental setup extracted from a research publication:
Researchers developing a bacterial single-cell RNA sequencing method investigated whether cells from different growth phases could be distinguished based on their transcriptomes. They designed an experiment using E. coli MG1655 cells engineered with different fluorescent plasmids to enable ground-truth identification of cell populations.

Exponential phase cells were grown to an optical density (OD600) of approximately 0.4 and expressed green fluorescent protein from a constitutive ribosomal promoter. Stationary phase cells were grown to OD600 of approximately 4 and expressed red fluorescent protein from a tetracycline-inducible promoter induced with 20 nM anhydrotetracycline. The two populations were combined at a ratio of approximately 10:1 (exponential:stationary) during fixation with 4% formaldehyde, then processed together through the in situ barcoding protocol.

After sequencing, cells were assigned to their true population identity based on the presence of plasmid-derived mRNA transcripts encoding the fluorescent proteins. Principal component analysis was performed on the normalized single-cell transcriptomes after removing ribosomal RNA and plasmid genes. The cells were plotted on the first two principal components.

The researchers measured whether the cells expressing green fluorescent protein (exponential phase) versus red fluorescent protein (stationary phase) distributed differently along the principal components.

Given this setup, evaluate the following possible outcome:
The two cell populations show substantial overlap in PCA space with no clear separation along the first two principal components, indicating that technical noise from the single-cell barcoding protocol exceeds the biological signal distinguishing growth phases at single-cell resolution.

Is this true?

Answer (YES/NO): NO